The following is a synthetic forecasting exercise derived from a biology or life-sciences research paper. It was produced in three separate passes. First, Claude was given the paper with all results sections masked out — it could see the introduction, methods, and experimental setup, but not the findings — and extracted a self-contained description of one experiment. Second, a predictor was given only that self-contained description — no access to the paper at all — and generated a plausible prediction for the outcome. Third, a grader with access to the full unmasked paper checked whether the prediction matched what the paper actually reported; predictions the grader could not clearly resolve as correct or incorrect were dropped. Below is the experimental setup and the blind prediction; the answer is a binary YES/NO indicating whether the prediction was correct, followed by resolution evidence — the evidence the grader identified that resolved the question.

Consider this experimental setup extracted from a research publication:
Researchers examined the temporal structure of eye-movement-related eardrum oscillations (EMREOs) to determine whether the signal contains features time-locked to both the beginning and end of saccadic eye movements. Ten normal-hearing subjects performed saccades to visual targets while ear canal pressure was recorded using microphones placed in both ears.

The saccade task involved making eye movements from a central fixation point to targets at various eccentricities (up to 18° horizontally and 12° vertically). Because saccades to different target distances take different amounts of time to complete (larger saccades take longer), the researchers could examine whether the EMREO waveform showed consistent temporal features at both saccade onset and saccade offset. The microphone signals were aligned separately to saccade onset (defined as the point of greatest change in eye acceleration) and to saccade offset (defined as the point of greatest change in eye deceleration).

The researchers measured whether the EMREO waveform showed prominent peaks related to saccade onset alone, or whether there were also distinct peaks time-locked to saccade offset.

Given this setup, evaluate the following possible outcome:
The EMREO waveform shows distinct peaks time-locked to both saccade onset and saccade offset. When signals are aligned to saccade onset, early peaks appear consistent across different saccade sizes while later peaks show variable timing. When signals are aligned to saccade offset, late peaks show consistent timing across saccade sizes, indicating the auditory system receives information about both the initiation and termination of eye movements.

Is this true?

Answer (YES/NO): YES